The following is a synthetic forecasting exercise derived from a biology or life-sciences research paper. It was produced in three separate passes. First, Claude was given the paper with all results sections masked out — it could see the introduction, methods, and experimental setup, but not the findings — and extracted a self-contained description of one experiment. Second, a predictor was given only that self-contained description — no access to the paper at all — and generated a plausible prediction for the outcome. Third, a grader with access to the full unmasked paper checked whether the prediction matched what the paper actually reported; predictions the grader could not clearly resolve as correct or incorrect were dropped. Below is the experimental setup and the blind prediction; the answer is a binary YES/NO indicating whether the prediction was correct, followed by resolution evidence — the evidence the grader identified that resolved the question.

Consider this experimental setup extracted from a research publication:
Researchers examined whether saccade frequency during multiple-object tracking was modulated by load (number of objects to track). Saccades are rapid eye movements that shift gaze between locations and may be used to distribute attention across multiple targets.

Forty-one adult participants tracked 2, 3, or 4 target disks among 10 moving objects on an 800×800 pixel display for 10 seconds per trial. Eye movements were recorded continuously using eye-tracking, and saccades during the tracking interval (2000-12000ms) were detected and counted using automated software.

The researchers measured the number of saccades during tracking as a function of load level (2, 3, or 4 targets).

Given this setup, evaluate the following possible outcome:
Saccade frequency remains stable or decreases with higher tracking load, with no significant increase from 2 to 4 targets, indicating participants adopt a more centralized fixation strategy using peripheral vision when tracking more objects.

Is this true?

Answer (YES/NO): NO